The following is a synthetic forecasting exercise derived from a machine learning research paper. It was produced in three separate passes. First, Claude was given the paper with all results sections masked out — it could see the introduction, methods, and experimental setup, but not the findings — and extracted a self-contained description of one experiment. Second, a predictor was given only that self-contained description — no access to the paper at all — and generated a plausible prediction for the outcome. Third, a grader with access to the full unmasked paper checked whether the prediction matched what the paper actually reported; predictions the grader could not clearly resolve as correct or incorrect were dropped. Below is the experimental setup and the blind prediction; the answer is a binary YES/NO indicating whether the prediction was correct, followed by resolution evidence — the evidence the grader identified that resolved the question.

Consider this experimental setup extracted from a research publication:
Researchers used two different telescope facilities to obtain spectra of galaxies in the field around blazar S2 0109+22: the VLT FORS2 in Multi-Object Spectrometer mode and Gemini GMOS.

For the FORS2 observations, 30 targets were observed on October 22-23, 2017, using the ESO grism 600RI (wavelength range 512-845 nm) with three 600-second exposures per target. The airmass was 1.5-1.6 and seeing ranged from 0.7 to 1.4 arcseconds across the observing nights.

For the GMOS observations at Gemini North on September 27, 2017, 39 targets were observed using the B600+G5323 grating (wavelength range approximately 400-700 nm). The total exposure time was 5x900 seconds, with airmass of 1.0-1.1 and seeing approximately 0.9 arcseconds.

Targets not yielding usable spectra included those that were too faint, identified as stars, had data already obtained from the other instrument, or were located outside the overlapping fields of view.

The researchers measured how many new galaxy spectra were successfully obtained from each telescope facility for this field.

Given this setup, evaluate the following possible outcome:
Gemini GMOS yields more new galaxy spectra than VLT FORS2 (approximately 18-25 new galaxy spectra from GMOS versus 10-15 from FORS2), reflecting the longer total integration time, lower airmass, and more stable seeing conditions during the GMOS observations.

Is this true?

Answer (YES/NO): YES